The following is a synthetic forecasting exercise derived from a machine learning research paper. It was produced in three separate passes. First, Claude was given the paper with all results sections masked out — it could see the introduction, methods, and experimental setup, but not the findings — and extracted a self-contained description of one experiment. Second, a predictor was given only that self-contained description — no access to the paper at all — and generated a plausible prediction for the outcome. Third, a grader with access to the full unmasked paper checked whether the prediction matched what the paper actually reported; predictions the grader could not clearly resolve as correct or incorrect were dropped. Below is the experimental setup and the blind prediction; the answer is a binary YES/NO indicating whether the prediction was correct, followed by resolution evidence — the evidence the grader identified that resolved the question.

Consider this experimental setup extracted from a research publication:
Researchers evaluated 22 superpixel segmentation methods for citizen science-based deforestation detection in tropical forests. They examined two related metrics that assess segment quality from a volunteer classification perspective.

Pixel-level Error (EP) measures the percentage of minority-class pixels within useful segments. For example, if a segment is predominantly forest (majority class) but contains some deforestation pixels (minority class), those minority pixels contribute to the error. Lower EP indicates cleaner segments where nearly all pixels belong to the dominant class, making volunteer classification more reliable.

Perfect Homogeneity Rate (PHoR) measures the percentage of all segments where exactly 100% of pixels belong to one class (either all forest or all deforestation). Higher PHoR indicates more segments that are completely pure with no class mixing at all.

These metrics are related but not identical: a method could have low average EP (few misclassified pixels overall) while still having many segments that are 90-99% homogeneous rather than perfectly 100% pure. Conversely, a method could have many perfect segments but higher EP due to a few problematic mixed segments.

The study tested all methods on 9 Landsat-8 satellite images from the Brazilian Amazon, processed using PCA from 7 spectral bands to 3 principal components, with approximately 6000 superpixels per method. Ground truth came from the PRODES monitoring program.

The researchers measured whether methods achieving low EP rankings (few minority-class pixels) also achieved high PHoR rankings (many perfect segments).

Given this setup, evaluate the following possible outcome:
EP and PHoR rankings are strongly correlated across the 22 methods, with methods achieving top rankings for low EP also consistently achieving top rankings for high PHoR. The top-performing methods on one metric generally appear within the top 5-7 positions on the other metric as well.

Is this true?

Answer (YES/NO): NO